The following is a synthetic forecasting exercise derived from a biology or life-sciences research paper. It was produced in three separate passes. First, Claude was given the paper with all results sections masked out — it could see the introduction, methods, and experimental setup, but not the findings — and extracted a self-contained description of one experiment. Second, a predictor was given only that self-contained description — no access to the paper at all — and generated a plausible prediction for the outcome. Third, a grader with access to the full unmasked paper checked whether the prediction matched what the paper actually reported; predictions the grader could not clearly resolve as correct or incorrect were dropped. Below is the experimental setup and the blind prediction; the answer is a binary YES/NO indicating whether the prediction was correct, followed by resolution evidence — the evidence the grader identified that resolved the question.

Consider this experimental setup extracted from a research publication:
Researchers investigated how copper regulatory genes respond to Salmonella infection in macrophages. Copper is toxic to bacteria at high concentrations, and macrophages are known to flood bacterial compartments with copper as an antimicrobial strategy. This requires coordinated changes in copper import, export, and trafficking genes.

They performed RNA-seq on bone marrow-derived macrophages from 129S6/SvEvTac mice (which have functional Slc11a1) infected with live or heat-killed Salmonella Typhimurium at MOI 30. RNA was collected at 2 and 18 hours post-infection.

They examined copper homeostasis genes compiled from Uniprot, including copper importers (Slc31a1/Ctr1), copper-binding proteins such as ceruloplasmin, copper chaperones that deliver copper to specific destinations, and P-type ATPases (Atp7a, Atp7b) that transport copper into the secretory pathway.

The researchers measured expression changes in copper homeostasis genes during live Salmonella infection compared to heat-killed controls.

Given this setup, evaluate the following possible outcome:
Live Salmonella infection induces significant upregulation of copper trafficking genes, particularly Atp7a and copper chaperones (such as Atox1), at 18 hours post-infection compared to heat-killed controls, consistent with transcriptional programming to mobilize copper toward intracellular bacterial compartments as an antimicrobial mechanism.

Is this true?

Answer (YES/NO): NO